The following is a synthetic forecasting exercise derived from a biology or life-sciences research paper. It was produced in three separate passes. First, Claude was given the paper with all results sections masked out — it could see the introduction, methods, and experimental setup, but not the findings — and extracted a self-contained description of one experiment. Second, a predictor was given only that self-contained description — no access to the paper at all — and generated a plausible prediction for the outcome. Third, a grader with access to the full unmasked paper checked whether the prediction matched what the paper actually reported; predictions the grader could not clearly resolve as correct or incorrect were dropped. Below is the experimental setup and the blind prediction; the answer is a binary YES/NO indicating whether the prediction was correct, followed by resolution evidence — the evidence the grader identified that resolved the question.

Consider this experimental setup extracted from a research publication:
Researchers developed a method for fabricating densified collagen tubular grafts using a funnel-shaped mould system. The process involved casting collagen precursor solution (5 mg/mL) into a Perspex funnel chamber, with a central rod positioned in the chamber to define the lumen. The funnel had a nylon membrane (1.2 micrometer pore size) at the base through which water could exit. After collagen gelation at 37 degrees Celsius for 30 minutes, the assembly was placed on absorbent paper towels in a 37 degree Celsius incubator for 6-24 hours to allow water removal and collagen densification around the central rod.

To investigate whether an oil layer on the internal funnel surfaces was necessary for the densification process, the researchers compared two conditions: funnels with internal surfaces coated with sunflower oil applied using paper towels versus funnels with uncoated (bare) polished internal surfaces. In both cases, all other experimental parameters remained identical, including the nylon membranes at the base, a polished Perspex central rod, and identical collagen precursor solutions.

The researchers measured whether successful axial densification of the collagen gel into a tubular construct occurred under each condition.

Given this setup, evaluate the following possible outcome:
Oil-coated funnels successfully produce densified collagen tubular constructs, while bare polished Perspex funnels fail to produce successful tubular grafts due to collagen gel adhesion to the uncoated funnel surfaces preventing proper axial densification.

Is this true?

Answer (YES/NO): YES